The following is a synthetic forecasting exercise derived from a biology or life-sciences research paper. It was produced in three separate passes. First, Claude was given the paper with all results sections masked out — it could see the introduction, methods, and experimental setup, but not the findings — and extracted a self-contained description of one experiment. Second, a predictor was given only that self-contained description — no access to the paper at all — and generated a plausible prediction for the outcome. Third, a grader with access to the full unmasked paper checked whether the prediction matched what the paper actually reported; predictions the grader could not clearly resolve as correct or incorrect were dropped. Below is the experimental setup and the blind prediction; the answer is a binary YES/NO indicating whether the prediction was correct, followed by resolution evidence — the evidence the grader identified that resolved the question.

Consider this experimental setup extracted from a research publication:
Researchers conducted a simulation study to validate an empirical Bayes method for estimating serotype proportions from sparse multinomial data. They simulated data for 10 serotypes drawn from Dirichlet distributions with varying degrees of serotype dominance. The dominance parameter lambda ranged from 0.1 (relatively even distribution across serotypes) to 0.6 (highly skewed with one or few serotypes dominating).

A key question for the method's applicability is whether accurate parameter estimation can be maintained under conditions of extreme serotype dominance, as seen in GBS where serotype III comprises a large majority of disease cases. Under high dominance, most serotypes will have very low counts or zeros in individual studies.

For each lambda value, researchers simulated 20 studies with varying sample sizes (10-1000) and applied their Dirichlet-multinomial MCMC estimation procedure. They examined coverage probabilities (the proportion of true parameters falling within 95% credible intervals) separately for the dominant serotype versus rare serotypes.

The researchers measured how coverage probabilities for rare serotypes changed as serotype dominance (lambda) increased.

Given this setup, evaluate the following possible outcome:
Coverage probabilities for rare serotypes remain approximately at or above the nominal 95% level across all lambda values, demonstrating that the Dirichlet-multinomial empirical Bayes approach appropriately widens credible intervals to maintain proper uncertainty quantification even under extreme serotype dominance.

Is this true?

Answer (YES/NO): NO